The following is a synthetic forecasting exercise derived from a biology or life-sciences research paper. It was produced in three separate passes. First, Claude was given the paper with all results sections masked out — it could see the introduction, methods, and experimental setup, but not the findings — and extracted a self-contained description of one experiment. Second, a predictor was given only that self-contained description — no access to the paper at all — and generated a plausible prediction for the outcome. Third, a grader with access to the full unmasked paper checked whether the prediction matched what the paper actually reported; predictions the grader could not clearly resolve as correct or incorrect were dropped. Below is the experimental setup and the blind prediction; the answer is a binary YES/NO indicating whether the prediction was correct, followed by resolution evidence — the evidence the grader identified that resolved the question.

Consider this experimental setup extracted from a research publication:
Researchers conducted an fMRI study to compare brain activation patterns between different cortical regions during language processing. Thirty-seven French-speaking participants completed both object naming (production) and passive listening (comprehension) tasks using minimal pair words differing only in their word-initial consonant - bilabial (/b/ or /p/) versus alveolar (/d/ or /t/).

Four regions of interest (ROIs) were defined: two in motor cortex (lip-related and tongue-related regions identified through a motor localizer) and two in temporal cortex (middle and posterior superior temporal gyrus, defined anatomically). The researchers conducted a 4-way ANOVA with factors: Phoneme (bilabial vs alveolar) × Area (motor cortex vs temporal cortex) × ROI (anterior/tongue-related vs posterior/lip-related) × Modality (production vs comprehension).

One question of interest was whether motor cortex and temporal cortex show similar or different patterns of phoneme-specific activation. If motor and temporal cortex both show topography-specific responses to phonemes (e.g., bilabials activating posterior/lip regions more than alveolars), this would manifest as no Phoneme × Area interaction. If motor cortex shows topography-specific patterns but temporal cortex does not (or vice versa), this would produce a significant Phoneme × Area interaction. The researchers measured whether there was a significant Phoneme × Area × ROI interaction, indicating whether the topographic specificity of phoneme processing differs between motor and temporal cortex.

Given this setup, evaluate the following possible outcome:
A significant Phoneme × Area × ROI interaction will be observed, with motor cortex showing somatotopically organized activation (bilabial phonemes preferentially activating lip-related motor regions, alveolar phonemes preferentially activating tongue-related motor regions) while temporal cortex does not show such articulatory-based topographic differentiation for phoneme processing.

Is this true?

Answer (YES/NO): YES